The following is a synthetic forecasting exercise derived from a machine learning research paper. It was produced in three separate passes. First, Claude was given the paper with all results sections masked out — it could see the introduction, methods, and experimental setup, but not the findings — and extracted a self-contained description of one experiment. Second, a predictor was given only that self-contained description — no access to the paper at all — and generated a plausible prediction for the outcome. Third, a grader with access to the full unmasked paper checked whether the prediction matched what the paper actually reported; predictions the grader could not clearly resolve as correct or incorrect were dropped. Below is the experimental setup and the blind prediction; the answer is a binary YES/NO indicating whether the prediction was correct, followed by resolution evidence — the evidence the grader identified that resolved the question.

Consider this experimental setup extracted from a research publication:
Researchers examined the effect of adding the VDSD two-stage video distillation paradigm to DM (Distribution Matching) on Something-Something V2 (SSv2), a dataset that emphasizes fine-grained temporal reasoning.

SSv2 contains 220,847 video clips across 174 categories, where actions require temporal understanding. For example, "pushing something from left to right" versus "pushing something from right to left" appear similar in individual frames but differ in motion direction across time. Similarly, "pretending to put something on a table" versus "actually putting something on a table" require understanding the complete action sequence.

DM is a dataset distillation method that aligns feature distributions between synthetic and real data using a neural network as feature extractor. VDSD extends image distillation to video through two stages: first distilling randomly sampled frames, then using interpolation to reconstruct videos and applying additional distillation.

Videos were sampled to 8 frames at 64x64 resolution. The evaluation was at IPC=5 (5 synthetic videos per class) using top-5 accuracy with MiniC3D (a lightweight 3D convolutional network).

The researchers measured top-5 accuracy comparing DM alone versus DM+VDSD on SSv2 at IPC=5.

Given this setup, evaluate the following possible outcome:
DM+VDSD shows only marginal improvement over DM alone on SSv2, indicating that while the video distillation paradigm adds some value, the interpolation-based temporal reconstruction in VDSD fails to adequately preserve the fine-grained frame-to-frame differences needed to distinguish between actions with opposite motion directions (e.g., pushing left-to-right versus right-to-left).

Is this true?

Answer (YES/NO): NO